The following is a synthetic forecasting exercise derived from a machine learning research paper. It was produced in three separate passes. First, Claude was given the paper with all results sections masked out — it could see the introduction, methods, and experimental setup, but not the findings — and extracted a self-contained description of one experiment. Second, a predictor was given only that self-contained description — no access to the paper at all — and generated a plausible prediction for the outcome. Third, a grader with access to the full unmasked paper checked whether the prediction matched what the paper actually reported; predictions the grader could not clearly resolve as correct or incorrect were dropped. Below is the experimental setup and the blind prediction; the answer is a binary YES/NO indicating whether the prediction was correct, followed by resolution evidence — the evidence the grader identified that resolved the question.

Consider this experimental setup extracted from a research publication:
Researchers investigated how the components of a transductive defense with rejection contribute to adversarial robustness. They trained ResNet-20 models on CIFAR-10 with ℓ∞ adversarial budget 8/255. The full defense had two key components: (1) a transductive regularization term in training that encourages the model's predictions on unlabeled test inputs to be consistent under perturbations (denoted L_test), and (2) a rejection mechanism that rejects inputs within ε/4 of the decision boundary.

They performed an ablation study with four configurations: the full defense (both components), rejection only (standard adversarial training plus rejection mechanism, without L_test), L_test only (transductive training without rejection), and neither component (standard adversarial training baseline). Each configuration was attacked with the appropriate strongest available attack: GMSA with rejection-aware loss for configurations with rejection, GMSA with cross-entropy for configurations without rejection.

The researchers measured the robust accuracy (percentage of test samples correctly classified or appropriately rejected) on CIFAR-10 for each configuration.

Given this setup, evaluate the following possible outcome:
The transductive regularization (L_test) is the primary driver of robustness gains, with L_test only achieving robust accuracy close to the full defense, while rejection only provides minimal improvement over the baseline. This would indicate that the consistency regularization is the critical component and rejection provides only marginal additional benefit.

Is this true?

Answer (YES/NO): NO